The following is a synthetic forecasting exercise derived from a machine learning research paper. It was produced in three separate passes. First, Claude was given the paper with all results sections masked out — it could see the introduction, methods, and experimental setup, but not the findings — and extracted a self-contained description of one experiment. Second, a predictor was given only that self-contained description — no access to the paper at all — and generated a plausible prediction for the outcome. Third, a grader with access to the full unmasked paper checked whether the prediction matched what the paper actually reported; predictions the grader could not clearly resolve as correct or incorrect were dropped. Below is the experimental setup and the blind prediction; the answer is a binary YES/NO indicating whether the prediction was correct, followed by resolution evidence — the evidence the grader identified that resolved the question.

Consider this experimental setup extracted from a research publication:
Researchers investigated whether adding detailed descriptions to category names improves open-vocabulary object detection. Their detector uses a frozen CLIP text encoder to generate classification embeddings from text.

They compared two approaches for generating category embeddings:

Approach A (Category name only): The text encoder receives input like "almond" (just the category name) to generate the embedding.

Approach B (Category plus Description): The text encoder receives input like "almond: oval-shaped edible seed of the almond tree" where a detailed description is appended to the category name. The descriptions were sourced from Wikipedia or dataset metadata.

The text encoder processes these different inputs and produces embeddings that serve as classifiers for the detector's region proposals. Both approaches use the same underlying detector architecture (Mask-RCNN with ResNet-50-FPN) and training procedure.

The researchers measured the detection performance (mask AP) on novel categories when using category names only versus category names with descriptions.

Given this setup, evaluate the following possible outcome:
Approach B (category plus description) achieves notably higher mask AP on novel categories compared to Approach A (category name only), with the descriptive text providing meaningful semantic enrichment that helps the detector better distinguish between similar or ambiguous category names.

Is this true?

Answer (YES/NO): YES